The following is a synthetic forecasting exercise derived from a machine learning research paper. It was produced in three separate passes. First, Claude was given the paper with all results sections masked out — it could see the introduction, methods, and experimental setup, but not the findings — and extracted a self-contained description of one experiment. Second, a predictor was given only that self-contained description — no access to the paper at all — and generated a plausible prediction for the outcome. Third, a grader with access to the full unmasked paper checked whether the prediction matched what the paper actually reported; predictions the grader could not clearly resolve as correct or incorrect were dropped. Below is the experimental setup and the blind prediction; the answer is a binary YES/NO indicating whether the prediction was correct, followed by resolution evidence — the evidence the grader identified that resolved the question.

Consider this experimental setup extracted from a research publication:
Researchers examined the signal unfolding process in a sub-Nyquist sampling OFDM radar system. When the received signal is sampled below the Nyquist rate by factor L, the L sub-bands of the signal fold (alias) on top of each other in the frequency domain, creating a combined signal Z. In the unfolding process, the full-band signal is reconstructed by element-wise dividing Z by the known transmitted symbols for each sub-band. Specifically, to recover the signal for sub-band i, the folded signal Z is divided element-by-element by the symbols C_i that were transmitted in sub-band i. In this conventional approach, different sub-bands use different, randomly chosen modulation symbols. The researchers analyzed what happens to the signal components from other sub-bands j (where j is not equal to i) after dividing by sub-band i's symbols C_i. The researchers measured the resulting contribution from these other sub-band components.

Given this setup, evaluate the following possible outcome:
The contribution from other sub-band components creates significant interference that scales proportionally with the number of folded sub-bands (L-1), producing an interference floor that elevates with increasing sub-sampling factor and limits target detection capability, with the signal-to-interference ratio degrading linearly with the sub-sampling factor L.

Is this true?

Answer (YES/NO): NO